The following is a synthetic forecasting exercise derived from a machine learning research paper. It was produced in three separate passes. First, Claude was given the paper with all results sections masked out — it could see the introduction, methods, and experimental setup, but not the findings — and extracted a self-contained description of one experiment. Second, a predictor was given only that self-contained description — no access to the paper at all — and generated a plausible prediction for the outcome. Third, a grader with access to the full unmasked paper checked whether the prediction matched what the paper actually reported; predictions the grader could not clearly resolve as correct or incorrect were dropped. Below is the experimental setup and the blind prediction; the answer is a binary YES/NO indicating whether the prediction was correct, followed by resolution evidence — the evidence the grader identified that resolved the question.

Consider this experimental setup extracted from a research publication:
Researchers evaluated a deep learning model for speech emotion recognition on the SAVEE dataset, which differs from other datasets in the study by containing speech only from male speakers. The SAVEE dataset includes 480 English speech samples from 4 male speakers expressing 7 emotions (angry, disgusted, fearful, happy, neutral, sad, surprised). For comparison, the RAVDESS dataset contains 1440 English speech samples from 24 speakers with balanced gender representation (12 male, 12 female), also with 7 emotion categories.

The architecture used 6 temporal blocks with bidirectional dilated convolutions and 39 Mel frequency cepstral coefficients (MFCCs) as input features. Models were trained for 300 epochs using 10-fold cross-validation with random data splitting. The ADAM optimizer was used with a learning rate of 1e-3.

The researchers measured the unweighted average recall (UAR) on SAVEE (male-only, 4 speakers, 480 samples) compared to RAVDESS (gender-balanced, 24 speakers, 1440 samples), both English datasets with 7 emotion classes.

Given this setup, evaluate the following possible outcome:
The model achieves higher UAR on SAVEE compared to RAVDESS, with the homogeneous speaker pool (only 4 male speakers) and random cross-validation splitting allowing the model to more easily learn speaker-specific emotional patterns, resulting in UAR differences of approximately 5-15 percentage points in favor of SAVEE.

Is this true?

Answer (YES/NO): NO